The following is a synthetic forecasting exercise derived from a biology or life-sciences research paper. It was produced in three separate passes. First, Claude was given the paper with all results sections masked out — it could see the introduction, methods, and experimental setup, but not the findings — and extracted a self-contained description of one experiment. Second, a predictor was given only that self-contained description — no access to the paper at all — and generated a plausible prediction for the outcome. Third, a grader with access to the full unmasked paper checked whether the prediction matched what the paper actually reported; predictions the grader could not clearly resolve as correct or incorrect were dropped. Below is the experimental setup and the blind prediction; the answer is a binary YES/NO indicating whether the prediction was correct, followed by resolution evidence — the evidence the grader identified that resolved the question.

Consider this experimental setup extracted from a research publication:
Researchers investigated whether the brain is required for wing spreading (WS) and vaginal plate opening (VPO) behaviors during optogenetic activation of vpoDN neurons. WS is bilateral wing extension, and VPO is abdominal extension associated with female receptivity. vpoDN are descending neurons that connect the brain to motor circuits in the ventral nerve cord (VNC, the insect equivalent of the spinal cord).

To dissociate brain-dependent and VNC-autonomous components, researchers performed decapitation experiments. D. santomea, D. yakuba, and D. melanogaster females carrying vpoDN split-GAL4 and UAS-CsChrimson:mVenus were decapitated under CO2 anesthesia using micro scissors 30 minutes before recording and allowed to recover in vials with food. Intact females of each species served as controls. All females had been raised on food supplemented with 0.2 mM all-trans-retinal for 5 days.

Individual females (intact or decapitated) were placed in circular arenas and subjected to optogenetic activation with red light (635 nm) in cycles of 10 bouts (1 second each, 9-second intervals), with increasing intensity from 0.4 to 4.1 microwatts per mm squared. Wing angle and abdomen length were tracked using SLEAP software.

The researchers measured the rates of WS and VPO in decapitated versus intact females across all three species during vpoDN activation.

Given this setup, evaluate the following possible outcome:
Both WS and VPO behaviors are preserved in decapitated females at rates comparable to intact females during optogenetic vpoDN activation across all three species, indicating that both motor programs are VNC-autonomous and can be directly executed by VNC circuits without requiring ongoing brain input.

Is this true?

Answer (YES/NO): NO